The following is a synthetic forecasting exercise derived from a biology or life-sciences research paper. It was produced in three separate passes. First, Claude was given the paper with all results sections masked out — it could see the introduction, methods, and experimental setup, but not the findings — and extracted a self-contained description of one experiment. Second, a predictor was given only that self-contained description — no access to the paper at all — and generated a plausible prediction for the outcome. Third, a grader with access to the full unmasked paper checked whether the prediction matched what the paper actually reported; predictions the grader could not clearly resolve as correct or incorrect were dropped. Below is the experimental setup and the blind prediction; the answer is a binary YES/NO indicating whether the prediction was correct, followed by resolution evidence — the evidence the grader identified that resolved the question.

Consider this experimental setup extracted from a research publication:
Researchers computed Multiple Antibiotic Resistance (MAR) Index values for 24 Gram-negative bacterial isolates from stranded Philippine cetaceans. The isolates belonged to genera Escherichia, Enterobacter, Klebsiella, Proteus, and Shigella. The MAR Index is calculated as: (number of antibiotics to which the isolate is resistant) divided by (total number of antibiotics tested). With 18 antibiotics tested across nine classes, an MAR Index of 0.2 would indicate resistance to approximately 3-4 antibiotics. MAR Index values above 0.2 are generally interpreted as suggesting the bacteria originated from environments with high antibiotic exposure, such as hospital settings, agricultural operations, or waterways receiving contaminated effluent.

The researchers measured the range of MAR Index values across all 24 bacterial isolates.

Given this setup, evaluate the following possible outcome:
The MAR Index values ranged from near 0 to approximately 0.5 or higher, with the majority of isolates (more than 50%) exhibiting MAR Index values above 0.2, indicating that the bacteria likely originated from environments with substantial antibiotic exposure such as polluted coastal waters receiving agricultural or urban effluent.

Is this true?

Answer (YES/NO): NO